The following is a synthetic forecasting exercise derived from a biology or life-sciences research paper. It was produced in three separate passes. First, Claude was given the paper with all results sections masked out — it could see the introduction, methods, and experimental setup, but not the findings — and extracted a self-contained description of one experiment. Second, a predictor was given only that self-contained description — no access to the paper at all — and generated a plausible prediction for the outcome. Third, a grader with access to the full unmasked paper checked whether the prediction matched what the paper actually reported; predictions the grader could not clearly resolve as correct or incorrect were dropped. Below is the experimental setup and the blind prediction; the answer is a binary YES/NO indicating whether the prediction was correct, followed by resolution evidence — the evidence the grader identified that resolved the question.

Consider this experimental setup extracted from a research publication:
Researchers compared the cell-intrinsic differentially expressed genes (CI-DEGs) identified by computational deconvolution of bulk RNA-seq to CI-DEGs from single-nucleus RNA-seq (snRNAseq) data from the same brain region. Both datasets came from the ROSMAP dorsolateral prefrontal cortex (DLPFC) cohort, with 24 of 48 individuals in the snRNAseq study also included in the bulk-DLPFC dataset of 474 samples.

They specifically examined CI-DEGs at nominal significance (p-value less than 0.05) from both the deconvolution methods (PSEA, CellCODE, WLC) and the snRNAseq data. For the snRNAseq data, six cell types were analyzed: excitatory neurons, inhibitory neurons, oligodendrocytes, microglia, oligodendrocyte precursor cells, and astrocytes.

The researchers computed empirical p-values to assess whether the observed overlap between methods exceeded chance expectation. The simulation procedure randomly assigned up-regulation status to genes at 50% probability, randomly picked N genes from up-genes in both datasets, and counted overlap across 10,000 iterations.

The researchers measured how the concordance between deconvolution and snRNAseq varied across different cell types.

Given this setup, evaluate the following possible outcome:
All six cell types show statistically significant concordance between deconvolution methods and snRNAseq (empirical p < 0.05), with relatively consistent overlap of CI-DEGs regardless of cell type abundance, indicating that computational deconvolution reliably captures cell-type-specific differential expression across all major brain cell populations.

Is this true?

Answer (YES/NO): NO